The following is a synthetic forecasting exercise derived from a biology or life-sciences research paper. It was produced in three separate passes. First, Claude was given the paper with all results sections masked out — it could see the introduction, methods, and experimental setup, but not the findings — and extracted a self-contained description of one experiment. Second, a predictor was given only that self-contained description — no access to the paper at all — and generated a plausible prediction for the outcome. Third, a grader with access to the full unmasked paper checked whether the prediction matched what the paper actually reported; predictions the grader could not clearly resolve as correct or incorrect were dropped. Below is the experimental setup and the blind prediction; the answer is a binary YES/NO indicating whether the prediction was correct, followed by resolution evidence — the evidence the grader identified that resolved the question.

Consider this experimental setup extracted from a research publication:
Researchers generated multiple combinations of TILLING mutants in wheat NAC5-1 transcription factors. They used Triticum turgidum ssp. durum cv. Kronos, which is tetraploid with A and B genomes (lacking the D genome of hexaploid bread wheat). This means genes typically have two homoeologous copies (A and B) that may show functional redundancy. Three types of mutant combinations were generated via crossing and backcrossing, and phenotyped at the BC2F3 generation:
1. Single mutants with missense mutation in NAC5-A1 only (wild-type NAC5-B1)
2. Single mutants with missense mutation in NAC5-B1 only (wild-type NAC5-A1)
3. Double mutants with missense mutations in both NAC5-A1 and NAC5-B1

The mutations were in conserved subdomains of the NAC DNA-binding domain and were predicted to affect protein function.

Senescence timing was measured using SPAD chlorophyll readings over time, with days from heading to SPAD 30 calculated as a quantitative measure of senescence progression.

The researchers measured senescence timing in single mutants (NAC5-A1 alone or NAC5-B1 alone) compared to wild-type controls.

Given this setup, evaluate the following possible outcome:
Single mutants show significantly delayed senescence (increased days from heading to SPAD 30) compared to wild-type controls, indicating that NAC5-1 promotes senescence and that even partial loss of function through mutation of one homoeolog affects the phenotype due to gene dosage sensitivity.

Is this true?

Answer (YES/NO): NO